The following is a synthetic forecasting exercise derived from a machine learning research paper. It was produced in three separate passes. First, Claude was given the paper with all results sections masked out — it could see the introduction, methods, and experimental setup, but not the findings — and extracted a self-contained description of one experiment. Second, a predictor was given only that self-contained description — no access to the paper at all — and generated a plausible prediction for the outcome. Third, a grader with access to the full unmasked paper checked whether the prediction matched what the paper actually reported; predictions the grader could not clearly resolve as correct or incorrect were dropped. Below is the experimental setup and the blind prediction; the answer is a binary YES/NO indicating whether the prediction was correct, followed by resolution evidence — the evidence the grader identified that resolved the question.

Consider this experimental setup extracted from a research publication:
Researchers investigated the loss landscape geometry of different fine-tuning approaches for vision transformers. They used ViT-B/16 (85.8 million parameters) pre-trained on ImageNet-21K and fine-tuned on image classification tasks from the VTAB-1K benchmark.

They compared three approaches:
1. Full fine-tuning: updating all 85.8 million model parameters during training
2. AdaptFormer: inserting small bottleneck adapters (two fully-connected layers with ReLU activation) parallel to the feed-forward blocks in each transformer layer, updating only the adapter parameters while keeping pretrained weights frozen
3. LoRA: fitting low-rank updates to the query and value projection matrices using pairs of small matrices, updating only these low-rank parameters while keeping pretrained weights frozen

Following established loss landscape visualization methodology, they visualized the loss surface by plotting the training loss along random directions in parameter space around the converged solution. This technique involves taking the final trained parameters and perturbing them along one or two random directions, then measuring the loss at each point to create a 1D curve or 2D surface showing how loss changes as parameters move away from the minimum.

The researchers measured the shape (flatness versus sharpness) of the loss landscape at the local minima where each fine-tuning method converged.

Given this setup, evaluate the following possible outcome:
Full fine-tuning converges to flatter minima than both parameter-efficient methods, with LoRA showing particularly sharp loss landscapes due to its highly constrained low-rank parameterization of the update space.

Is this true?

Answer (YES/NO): NO